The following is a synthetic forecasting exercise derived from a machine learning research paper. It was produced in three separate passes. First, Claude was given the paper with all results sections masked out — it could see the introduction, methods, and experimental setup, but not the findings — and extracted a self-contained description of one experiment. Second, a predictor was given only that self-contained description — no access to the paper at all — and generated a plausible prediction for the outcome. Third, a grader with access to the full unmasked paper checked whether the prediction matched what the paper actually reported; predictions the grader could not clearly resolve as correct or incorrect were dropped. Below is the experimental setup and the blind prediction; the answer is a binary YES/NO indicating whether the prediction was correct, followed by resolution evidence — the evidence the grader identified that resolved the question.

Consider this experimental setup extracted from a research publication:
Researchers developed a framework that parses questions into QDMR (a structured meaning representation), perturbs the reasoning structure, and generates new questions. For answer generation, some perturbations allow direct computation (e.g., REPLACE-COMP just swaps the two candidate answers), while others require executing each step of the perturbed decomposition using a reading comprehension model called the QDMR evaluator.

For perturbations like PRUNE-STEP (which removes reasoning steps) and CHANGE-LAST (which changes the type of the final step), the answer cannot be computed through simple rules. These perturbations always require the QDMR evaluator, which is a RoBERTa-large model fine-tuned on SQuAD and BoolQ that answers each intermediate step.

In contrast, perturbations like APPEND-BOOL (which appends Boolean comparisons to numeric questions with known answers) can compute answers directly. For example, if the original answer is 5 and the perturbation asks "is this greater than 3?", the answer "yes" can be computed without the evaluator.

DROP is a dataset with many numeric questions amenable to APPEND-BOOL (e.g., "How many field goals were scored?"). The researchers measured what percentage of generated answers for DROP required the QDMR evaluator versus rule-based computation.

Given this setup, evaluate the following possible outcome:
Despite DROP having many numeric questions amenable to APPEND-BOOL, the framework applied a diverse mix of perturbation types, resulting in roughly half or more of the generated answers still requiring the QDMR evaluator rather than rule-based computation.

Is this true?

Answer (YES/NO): NO